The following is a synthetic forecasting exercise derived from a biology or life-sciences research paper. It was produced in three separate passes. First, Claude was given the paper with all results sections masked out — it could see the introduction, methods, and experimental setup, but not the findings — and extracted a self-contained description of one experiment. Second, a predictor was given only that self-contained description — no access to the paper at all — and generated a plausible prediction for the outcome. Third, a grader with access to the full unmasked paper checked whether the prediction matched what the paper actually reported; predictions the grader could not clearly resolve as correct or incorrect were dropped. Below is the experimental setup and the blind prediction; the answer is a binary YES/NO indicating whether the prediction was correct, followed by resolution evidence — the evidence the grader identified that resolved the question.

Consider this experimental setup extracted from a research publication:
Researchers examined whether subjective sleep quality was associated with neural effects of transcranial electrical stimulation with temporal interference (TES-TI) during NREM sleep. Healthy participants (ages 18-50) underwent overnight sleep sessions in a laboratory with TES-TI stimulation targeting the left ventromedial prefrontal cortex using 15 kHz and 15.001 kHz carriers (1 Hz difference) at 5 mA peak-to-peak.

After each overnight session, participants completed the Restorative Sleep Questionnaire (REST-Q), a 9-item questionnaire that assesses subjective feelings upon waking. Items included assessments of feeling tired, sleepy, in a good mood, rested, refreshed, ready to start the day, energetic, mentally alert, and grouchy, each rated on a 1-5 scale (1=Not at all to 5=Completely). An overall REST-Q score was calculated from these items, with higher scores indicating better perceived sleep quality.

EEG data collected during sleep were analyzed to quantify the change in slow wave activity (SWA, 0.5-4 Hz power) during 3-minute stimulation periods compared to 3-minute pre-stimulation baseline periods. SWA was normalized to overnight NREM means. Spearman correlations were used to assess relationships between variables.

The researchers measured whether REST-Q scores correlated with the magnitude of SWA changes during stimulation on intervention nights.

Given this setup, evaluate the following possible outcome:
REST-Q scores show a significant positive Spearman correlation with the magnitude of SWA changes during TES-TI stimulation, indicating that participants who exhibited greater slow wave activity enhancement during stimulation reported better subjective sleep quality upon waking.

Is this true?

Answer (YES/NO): NO